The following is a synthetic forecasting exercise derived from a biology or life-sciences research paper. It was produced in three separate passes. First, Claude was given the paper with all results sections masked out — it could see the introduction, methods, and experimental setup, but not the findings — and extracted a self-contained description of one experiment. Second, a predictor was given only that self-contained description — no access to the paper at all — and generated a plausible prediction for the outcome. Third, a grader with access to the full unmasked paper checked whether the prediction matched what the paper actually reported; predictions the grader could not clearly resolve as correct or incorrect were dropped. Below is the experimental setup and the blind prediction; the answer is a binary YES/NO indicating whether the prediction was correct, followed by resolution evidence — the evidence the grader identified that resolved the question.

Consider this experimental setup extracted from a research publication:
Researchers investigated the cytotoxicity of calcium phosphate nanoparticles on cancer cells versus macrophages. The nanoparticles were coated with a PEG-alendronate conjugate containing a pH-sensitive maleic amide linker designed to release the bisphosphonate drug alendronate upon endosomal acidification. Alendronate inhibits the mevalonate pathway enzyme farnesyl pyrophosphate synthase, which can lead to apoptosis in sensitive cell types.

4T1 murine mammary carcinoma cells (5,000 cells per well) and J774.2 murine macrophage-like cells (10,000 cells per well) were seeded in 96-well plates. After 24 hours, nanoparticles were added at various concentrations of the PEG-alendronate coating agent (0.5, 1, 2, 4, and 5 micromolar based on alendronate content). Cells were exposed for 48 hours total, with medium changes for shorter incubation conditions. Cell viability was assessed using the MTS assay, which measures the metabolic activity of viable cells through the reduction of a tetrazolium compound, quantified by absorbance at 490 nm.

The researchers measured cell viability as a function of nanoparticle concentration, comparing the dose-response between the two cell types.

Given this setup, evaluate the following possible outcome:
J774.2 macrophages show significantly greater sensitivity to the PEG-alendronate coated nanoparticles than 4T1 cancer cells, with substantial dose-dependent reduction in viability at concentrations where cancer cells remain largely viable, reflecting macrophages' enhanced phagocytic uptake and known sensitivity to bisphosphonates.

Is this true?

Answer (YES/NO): YES